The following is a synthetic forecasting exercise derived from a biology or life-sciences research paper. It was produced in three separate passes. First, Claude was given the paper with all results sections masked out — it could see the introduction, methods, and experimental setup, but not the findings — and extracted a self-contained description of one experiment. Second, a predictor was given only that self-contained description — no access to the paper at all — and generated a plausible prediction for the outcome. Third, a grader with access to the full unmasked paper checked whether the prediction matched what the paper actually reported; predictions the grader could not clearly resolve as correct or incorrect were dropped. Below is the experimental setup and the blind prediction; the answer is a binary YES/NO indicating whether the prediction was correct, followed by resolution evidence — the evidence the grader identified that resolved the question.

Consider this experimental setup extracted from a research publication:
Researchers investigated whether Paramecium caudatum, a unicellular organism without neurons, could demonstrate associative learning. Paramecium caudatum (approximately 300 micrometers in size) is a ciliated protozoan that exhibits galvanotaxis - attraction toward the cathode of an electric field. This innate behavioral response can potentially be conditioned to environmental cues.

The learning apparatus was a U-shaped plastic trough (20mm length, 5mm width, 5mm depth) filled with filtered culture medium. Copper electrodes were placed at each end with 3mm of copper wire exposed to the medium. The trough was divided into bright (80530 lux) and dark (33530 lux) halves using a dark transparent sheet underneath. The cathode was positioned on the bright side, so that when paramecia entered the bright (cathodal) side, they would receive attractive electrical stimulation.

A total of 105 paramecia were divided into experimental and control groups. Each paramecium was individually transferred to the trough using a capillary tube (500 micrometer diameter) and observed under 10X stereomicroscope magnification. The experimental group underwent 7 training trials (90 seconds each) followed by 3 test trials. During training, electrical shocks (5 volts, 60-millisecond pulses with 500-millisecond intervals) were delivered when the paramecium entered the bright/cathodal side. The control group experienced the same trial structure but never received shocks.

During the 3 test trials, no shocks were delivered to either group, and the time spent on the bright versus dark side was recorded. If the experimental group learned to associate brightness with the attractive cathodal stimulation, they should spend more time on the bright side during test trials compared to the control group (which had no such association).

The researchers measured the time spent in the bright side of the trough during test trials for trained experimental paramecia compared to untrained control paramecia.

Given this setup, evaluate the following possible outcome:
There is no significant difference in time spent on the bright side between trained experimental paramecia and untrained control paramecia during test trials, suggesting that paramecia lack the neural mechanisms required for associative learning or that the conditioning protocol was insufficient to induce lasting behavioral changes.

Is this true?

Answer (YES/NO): NO